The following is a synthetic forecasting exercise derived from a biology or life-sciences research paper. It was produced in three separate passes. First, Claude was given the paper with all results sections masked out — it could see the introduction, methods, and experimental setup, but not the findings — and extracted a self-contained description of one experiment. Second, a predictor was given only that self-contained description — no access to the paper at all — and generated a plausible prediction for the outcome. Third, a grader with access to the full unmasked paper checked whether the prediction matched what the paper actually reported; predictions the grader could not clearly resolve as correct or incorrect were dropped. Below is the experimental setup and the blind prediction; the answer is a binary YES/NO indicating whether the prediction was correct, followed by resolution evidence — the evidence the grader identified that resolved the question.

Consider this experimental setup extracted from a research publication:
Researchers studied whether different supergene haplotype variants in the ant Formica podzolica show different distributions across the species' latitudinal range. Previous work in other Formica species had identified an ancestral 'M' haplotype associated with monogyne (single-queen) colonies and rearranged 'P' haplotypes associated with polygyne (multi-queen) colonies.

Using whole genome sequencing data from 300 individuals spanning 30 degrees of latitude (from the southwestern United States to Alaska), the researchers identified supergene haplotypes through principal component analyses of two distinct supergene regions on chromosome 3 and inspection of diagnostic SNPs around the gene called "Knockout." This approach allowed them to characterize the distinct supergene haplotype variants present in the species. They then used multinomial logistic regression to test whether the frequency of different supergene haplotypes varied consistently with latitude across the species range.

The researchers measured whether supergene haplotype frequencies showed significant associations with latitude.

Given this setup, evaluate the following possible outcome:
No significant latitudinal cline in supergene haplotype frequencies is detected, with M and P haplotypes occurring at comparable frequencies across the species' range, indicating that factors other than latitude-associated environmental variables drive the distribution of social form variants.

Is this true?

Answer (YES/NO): NO